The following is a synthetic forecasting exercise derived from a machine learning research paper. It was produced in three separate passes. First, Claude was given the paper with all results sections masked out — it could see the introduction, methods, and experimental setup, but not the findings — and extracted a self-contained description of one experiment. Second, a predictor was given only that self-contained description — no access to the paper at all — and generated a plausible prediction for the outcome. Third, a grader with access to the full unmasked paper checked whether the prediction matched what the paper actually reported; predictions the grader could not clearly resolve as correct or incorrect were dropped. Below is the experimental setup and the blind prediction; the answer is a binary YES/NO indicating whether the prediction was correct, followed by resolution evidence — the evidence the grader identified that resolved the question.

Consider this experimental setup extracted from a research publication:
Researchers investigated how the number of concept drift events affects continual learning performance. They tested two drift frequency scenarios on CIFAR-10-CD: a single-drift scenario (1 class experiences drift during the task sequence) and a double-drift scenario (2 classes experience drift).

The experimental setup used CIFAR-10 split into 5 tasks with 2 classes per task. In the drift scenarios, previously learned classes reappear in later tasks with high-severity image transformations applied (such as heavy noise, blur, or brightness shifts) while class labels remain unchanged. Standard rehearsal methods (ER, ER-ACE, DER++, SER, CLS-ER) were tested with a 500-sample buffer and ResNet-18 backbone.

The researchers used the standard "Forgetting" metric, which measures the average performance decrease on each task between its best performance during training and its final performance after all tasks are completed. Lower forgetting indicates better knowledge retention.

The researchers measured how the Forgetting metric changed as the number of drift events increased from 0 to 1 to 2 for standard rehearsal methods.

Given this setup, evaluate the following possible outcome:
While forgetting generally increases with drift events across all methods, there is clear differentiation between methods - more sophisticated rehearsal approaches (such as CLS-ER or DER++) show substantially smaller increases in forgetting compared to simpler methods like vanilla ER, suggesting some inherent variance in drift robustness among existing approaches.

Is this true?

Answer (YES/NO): NO